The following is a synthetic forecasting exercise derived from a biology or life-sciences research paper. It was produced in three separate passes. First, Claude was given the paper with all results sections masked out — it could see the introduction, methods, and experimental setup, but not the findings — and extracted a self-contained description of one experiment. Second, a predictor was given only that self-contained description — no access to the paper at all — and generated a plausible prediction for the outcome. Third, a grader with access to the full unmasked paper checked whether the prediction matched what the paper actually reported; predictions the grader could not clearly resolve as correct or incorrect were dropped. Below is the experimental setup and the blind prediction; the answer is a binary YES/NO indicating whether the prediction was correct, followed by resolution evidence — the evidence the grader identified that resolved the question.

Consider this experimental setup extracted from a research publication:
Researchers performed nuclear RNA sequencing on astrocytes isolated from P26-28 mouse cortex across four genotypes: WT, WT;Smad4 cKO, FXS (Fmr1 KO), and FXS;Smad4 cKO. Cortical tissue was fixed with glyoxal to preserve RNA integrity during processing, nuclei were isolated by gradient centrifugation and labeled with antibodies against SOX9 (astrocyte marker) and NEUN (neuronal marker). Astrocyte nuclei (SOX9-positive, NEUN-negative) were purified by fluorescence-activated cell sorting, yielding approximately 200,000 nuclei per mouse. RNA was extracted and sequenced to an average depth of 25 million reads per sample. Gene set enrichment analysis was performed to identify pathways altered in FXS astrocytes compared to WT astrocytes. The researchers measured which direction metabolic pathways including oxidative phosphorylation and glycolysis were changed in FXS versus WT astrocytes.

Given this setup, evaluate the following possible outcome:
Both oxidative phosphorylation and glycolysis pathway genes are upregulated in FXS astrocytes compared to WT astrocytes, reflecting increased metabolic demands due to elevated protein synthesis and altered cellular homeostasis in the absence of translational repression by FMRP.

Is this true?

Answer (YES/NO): YES